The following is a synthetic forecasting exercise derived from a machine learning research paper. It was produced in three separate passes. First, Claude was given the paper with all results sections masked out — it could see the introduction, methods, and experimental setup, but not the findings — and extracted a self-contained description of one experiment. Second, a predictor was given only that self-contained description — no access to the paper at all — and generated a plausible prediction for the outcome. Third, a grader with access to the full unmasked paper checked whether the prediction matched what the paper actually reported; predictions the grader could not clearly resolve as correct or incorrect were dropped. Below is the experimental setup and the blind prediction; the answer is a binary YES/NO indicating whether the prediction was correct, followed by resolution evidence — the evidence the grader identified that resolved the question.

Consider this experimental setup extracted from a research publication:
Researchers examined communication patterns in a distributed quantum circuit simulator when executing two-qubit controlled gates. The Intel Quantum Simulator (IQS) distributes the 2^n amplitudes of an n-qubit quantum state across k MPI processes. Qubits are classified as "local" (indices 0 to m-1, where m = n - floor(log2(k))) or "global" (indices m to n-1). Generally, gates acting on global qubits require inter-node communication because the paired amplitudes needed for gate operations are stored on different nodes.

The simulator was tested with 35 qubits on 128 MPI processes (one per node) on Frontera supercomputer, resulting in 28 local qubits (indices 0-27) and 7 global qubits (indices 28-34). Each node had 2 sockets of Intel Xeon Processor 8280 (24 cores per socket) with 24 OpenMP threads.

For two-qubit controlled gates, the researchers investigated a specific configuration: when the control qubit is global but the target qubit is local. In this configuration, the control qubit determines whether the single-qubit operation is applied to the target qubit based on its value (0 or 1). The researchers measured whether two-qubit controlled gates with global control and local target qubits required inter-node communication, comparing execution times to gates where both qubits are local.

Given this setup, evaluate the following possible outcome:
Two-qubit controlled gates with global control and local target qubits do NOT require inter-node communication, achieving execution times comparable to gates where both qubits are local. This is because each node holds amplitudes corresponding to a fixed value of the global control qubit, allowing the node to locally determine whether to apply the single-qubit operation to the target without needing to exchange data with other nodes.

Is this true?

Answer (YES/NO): YES